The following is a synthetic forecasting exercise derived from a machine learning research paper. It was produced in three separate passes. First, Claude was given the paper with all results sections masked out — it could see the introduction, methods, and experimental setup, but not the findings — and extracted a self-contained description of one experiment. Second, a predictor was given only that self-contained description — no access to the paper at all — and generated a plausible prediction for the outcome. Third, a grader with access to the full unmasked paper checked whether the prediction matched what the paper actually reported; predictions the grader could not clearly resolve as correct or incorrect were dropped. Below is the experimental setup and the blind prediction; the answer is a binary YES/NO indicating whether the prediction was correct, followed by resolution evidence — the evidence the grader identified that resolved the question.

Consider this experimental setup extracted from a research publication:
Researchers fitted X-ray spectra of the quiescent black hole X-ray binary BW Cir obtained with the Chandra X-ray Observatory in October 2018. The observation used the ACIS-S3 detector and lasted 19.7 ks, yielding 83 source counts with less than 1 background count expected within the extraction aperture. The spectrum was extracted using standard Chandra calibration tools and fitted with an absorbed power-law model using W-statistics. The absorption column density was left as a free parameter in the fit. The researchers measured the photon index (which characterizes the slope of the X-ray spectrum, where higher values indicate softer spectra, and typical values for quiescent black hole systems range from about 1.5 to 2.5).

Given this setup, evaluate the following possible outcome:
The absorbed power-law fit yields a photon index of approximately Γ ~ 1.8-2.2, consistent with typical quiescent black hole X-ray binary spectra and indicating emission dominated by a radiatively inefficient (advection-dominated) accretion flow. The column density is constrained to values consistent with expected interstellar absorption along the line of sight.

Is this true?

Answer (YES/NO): YES